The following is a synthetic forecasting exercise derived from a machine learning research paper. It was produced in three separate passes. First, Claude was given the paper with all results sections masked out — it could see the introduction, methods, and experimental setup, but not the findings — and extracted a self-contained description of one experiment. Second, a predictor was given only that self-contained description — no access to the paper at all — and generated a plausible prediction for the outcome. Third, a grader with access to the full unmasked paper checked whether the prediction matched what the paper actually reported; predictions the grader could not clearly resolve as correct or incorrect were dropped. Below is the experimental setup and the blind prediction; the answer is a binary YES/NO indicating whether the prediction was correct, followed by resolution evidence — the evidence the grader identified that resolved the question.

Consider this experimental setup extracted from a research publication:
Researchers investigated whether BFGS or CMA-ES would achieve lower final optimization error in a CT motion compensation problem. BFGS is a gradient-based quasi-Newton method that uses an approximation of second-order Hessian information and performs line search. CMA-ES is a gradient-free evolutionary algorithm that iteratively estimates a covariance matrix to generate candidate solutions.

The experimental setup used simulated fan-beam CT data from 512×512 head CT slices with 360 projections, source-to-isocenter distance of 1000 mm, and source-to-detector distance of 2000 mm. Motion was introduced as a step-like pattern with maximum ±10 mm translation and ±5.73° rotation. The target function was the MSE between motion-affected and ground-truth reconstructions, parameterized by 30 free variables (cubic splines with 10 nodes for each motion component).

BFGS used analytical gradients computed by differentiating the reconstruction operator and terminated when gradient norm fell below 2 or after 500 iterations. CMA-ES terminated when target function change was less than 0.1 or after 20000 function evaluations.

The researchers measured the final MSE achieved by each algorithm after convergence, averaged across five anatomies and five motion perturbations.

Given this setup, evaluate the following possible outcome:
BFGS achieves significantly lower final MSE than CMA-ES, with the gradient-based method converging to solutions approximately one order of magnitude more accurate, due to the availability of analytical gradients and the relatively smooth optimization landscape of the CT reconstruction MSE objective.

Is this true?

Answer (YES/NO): NO